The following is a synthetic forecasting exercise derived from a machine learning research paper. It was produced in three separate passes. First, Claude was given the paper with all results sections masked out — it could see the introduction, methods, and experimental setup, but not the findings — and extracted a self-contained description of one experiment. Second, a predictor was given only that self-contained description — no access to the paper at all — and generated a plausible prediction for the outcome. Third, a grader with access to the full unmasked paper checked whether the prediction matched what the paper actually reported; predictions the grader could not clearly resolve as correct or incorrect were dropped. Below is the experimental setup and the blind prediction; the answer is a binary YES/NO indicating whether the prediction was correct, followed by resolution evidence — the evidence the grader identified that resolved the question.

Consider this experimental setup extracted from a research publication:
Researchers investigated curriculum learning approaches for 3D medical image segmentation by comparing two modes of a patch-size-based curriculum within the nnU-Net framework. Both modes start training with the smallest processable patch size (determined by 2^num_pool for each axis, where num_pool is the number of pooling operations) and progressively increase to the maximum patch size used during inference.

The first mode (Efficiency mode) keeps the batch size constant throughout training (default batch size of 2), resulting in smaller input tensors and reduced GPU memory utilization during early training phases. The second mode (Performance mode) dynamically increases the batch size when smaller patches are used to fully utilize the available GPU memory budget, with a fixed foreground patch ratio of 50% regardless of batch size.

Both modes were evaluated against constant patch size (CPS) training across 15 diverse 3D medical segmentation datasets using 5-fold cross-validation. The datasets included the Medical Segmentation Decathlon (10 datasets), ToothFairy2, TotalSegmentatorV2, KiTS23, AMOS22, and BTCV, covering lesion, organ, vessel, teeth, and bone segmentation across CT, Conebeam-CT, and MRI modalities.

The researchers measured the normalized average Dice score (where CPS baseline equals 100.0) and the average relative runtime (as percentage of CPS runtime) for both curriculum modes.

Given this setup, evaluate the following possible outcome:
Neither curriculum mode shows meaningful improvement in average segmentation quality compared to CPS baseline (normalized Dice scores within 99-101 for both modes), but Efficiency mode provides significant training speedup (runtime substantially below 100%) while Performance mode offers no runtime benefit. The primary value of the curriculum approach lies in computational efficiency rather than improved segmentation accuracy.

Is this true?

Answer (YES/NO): NO